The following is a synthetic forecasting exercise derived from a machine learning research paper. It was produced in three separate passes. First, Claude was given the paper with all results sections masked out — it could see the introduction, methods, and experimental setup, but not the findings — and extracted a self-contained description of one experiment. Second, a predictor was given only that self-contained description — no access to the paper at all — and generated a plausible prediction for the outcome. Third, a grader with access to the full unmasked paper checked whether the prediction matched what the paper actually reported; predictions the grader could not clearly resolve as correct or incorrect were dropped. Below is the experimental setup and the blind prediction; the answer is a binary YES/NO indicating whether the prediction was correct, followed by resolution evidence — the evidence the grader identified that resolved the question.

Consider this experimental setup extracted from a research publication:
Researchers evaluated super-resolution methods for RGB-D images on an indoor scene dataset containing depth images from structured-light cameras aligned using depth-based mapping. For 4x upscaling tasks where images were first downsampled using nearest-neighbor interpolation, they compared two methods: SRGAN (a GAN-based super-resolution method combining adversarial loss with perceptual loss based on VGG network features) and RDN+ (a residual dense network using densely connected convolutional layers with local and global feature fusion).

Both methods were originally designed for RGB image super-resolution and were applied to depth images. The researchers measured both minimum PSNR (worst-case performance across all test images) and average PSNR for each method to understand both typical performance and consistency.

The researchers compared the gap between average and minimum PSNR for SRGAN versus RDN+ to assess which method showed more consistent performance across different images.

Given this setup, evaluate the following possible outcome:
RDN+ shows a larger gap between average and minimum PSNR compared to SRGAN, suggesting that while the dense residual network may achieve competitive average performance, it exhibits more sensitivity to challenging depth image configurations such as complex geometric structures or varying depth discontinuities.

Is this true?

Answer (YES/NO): NO